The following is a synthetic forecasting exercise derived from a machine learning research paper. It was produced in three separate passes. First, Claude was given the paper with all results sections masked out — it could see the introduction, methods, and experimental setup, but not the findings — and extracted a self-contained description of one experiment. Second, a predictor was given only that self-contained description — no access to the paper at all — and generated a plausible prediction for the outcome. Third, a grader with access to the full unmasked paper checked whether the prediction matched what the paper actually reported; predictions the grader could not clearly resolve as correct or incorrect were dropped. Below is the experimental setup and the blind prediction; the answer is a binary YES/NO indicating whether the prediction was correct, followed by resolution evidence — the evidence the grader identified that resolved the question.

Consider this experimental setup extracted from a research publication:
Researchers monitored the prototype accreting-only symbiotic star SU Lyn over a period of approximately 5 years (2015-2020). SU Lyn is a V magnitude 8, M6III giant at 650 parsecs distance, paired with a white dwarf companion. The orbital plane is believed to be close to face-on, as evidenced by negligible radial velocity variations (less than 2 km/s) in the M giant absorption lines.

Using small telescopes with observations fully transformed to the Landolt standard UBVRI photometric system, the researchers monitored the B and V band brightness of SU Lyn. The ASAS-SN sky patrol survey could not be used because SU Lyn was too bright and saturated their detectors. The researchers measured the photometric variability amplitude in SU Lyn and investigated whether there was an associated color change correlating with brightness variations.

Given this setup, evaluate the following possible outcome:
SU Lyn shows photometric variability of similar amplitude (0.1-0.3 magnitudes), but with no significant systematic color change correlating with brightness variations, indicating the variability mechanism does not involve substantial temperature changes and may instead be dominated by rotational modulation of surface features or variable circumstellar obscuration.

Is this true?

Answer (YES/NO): NO